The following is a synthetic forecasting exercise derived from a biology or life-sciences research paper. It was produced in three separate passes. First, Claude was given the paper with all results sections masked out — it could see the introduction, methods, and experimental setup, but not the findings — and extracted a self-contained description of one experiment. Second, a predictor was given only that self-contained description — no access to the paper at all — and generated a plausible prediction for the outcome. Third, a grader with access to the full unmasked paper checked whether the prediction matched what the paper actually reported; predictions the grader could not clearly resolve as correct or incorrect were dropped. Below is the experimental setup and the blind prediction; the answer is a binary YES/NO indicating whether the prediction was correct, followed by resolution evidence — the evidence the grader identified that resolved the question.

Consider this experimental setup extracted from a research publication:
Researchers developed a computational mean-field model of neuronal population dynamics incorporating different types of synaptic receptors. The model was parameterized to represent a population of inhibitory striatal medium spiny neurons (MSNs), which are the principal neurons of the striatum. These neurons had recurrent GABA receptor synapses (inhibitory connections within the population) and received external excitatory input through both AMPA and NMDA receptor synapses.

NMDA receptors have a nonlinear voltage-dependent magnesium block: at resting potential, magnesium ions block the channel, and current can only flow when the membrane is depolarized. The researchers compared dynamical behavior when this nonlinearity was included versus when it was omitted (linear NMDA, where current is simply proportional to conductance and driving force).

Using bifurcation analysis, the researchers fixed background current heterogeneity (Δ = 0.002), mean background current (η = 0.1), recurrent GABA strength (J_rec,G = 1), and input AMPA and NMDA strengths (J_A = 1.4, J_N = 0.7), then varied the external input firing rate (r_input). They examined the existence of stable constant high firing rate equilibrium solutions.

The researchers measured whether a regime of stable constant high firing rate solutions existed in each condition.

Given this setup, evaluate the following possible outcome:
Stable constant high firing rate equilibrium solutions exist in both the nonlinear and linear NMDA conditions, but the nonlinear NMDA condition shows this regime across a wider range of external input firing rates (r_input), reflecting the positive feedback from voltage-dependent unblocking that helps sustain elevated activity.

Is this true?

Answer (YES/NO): NO